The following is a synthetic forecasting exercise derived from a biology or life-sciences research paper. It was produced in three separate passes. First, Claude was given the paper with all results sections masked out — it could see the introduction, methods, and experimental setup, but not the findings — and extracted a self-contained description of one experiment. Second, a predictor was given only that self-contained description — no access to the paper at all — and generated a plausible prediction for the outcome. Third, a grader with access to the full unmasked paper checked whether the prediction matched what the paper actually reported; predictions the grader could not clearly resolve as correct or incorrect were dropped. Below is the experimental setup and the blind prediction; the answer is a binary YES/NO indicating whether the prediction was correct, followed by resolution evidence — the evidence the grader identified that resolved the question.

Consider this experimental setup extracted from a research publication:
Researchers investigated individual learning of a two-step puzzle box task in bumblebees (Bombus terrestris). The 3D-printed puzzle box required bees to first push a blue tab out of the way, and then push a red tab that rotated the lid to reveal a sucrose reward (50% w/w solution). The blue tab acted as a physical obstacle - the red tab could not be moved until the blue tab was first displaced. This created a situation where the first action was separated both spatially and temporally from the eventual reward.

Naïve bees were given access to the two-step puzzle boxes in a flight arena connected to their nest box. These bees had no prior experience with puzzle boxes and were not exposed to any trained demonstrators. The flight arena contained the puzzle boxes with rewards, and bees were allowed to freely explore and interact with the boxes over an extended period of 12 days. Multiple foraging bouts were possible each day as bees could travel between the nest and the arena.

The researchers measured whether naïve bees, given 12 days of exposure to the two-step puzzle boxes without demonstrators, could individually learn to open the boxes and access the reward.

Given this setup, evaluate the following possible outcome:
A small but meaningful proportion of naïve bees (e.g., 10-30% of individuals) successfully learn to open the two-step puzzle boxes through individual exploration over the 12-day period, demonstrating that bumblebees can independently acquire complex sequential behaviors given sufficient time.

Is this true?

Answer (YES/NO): NO